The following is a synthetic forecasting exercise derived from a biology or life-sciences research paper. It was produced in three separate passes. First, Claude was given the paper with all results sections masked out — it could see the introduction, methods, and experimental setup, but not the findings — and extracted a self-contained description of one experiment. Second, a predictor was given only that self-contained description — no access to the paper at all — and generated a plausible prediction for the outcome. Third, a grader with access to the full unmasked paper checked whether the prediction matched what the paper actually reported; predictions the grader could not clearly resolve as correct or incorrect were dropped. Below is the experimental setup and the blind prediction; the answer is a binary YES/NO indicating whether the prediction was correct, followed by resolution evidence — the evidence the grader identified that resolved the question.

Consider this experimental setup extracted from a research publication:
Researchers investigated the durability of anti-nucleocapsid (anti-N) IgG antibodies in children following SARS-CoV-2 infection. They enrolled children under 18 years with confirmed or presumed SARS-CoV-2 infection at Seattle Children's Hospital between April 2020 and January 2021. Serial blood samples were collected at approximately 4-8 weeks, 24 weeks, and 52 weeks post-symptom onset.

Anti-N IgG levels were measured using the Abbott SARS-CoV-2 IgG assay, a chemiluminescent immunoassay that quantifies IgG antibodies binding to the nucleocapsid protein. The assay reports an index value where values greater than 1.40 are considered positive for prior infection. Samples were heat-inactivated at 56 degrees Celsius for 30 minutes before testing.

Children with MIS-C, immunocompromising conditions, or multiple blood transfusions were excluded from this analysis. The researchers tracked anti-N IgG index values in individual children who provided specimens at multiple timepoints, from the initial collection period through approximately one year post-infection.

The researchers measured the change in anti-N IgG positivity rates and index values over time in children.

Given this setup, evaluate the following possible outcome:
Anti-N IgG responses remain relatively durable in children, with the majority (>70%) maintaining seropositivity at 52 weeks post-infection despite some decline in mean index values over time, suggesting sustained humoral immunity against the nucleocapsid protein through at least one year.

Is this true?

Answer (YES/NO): NO